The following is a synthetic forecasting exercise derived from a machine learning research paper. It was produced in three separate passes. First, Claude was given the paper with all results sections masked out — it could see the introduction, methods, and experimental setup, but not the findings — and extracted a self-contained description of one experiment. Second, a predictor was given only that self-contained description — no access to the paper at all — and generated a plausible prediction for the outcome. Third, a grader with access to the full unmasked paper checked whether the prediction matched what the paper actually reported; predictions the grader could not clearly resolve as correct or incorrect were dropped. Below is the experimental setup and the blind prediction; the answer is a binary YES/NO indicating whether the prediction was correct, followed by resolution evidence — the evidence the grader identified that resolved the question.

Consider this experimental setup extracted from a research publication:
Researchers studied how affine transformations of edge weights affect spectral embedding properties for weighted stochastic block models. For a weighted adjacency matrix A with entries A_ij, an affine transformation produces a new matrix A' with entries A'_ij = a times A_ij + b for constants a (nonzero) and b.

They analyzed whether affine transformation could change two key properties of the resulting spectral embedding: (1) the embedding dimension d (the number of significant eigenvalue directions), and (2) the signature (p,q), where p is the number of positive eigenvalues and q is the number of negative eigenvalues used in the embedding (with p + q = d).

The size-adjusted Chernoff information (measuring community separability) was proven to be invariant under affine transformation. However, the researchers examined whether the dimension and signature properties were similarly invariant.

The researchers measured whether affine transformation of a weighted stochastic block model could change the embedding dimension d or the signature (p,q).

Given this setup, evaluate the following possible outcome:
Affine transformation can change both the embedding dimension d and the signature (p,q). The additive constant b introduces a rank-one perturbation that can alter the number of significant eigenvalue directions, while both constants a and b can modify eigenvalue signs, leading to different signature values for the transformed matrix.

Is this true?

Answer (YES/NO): YES